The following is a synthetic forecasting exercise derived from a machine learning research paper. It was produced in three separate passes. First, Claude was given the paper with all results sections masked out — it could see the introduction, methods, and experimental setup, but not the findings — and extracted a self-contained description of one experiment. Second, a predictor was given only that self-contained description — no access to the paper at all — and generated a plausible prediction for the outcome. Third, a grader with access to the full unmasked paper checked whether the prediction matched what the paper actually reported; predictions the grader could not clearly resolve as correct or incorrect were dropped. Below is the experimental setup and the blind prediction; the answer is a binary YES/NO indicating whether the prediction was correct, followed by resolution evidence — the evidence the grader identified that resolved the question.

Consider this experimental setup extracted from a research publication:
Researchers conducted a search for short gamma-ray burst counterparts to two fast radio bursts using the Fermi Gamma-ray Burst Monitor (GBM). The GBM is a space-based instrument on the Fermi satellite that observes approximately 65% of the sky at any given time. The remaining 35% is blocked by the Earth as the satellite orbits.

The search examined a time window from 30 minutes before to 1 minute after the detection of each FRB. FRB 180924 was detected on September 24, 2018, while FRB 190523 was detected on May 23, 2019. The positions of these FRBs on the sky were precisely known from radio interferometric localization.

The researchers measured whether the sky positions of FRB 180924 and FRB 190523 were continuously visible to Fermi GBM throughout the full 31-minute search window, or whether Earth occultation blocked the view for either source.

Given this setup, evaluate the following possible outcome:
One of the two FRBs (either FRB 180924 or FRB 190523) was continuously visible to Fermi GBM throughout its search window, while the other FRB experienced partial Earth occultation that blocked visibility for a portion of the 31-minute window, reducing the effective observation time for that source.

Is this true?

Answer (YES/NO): YES